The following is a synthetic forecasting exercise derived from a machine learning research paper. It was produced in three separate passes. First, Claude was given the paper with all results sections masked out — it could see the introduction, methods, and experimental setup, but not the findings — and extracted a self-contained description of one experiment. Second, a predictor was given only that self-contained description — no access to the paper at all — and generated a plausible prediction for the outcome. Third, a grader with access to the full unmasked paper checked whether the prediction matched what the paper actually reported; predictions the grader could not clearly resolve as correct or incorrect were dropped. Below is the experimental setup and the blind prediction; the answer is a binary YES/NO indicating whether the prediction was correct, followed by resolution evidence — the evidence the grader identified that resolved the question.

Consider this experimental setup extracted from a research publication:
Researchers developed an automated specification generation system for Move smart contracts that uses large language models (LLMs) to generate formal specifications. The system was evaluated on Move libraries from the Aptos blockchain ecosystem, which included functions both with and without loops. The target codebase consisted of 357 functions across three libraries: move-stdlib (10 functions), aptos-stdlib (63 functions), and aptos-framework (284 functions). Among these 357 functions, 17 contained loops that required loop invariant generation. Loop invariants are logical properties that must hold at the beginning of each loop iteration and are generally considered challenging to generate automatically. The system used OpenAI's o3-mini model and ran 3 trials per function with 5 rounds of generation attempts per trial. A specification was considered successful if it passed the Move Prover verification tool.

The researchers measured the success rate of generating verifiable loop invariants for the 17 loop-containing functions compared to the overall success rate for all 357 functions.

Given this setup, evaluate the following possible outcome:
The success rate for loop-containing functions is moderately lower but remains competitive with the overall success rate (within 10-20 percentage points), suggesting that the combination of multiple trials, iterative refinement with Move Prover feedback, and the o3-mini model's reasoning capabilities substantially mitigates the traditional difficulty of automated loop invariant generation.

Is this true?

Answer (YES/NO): NO